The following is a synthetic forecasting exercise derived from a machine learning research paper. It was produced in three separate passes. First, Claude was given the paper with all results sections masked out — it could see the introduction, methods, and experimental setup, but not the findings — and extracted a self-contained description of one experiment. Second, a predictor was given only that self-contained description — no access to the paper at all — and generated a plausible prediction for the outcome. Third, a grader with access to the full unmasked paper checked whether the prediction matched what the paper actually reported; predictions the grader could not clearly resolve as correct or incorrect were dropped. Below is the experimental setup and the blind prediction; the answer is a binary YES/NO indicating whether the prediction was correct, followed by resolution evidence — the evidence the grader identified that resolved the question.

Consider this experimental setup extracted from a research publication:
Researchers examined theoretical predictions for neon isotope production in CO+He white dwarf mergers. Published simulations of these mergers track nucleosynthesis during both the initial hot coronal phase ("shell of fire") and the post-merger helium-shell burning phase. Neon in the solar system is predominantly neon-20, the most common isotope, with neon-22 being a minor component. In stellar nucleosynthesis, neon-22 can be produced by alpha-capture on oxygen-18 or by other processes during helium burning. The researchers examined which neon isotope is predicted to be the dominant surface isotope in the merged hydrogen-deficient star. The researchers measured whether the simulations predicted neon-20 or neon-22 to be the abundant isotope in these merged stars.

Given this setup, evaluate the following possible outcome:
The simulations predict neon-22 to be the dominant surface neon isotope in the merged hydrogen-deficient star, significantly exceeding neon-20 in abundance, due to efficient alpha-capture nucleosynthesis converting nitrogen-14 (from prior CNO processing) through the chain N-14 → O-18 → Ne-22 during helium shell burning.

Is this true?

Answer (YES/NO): YES